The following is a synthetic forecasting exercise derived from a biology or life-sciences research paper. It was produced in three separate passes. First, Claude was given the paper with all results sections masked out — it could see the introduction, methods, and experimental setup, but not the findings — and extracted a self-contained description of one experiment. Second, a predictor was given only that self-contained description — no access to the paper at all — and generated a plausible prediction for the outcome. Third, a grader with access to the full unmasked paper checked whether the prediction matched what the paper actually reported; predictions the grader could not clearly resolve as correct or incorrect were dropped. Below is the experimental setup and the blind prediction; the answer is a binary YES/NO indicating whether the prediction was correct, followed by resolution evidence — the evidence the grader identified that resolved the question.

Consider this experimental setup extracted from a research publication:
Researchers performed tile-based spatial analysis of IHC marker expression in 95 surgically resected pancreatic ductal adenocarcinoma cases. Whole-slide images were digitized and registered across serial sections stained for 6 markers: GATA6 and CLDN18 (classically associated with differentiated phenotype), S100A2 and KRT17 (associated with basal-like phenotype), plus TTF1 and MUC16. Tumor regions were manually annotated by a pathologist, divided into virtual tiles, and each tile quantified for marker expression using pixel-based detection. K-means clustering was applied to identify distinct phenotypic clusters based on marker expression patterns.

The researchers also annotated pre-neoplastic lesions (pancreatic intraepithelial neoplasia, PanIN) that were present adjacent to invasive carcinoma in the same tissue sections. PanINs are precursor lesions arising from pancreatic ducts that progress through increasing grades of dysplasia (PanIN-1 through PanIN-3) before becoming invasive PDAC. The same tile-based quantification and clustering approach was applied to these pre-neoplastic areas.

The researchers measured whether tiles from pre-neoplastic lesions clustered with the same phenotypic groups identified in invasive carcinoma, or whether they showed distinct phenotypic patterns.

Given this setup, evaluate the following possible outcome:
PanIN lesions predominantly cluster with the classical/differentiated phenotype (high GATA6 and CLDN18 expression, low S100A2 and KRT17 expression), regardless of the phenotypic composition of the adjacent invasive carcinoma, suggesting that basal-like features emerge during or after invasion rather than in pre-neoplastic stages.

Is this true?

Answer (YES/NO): NO